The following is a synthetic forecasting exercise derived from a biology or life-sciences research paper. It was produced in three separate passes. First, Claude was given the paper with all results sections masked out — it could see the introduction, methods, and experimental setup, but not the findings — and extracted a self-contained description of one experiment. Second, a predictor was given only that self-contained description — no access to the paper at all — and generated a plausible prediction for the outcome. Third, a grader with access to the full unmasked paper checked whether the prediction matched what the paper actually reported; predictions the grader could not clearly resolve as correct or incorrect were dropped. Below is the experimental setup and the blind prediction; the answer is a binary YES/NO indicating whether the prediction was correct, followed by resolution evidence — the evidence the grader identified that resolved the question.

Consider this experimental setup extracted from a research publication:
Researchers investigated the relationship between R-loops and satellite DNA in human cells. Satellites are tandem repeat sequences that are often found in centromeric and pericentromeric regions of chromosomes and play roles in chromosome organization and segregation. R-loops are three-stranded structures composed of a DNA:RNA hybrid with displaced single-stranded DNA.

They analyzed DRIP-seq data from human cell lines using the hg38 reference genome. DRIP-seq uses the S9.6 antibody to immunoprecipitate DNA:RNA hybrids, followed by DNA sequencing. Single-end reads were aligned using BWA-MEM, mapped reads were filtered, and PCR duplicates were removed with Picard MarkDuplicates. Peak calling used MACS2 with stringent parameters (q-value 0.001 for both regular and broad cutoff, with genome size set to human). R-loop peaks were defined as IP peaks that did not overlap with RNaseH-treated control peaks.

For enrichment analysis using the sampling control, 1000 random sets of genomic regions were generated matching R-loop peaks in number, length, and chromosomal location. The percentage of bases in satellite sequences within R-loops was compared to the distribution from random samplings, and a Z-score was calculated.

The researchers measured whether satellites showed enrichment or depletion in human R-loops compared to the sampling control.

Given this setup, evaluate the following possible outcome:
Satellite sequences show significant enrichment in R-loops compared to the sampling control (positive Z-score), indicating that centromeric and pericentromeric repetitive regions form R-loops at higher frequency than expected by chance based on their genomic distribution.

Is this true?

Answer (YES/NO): YES